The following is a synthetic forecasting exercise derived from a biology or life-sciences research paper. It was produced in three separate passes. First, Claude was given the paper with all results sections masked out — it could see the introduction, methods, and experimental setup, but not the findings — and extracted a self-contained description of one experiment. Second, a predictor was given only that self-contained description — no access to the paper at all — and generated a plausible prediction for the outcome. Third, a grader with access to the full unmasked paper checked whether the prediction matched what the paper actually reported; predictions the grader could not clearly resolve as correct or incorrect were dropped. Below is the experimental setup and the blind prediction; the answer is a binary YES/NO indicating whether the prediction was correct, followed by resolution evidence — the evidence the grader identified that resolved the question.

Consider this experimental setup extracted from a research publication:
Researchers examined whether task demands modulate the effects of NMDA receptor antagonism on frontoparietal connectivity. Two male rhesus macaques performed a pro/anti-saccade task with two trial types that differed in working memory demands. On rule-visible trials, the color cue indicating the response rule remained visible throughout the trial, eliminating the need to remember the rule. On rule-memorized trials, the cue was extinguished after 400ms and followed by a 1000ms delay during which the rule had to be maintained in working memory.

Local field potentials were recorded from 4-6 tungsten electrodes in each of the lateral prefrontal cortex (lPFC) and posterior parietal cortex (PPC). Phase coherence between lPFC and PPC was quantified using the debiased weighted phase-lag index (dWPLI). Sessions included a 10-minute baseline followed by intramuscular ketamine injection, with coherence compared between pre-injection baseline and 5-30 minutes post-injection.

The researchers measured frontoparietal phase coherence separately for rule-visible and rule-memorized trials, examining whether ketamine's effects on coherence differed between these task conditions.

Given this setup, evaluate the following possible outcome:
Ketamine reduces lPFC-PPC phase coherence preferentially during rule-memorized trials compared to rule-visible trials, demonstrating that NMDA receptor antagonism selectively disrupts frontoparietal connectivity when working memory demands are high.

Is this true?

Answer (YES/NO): NO